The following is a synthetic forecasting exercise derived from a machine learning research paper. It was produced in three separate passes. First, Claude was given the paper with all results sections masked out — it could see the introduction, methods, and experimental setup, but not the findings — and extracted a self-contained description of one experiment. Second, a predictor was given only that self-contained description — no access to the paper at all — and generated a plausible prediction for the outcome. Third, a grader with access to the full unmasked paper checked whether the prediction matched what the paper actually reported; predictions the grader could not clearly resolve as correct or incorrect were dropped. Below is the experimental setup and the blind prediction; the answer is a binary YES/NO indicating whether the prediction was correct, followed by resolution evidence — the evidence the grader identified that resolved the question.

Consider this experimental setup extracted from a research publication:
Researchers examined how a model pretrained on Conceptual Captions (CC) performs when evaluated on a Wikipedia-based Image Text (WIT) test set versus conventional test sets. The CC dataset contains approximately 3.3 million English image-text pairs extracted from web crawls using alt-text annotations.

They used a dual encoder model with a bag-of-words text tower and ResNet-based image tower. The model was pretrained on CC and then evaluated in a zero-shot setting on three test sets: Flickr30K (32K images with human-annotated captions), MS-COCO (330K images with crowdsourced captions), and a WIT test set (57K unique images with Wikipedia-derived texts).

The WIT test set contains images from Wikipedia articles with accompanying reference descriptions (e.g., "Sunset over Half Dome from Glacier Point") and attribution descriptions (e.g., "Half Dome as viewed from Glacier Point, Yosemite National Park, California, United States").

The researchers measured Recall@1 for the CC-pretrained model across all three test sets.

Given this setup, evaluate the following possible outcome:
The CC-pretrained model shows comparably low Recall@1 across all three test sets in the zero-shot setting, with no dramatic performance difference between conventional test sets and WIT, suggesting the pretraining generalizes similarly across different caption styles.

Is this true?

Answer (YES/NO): NO